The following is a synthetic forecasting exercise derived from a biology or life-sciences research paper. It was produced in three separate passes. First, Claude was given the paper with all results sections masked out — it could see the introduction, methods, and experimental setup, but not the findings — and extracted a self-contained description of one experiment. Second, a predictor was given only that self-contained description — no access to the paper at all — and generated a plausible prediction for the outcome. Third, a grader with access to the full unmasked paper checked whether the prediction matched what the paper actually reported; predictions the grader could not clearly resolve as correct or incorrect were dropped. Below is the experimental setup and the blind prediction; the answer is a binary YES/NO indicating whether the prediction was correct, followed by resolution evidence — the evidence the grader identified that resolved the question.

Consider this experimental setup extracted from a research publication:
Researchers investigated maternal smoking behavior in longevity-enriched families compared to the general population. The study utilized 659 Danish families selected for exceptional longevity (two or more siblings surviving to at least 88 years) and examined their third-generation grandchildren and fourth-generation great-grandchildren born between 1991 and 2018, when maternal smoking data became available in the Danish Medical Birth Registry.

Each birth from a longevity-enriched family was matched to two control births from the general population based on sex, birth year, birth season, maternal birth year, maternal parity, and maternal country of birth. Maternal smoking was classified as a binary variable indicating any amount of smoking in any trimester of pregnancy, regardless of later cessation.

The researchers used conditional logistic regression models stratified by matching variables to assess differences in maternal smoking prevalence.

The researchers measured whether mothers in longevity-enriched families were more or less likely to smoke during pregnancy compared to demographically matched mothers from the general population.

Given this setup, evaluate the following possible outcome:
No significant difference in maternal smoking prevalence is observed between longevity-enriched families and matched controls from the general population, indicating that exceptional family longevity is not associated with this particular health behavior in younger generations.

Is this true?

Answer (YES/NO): NO